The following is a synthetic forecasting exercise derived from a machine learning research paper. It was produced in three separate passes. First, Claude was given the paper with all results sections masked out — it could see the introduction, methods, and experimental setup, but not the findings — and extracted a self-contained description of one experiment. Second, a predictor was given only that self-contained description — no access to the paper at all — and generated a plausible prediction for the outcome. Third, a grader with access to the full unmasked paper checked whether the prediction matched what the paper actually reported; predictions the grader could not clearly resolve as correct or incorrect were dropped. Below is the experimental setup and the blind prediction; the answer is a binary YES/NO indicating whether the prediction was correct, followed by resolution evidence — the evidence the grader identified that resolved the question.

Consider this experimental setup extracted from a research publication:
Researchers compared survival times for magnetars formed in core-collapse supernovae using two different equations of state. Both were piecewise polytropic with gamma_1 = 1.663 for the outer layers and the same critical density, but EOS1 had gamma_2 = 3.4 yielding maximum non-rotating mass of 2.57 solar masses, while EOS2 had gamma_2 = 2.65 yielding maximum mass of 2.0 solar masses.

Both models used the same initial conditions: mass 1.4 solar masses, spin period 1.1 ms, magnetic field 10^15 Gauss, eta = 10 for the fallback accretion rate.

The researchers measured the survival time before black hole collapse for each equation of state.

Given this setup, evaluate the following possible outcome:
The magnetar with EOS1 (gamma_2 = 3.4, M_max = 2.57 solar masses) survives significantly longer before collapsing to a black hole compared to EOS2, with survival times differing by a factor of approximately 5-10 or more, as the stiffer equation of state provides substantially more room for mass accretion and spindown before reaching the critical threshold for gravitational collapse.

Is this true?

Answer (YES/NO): NO